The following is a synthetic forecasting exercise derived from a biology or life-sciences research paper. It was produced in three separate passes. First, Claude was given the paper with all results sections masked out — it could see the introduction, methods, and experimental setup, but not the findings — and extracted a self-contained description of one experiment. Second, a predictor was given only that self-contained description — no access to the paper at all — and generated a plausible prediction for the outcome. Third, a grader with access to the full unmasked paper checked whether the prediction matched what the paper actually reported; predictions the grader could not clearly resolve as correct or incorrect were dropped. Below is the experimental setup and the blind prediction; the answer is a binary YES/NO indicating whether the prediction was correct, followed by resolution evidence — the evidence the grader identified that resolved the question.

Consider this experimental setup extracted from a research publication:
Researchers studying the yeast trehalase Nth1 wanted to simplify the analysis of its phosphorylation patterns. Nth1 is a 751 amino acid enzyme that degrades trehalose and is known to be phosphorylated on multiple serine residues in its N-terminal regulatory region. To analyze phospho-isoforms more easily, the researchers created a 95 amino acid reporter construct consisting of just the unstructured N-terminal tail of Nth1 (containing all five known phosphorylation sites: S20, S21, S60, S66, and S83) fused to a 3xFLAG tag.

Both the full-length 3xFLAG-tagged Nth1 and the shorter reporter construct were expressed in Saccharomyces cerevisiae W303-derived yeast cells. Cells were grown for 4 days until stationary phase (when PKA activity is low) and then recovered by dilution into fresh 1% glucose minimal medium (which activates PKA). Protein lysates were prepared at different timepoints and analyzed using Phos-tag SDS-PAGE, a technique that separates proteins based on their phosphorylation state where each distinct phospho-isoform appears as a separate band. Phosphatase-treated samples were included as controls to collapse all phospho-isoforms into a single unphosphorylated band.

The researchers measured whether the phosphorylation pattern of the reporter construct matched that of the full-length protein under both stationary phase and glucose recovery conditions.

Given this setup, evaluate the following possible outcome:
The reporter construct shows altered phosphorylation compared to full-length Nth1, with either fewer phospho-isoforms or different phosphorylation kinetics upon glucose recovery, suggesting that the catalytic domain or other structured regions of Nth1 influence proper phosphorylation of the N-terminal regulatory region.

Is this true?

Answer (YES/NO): NO